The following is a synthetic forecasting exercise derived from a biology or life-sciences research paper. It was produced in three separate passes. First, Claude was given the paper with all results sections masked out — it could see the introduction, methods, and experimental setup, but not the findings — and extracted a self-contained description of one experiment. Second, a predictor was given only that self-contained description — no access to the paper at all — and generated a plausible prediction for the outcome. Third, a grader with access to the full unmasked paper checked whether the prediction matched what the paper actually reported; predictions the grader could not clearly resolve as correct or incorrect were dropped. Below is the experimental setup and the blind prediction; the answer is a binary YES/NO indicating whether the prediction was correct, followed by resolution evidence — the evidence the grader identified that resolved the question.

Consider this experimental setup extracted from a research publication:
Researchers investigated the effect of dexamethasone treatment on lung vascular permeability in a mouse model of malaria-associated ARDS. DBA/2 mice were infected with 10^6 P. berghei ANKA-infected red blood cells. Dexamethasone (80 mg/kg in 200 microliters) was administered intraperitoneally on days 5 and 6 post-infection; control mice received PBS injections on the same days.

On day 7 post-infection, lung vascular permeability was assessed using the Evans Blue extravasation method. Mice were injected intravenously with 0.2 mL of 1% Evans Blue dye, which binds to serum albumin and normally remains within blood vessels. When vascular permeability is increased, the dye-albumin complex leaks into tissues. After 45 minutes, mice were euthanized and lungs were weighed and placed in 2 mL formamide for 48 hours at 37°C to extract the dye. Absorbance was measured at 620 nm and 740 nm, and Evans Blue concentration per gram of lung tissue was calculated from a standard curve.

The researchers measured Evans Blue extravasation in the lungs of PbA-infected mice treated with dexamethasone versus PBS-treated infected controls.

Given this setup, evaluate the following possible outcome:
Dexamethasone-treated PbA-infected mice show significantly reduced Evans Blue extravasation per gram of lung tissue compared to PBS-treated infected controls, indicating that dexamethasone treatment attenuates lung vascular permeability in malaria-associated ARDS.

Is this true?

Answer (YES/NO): YES